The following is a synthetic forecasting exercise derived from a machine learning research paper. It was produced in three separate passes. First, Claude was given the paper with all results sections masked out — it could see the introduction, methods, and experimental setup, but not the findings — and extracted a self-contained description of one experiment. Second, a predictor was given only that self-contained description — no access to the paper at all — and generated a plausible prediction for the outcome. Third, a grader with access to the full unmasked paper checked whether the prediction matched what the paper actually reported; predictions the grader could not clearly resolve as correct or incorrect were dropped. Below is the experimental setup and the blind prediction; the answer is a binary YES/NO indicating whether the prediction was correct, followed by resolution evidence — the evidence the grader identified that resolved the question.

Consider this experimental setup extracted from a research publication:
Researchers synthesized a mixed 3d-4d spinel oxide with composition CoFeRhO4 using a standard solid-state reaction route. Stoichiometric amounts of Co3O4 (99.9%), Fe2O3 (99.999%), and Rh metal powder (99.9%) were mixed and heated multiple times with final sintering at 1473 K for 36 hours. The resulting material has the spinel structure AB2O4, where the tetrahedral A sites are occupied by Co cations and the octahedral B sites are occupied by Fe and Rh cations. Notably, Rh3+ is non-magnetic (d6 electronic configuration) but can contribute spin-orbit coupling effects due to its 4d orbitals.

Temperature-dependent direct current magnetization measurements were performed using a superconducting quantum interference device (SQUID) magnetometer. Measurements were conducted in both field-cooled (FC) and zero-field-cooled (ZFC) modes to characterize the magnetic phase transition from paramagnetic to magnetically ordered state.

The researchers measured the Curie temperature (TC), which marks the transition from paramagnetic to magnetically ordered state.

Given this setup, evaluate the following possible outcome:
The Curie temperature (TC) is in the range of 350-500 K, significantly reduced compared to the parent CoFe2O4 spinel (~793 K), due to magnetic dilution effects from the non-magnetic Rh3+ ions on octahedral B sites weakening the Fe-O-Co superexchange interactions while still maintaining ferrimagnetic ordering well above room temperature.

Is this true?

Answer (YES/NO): YES